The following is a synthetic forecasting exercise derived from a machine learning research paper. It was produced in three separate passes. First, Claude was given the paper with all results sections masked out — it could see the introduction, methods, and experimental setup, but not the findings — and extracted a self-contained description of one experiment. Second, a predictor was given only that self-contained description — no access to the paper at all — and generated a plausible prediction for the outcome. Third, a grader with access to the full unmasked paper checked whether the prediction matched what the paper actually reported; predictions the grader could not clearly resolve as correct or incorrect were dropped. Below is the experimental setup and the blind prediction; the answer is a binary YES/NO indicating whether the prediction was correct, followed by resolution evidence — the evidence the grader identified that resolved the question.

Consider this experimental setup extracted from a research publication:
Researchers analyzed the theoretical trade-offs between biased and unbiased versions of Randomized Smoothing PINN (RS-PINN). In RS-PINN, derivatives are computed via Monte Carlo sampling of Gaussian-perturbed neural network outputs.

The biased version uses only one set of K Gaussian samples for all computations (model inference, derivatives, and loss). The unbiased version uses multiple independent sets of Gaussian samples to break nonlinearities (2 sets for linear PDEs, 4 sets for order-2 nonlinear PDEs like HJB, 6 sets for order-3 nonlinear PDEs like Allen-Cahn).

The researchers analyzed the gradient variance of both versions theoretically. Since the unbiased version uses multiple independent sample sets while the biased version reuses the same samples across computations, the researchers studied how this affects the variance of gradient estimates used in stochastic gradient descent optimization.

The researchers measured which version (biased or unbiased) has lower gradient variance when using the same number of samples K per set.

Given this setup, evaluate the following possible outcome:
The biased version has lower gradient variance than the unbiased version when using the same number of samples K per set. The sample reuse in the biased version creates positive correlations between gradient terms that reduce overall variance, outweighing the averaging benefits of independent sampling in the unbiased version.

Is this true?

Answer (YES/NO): YES